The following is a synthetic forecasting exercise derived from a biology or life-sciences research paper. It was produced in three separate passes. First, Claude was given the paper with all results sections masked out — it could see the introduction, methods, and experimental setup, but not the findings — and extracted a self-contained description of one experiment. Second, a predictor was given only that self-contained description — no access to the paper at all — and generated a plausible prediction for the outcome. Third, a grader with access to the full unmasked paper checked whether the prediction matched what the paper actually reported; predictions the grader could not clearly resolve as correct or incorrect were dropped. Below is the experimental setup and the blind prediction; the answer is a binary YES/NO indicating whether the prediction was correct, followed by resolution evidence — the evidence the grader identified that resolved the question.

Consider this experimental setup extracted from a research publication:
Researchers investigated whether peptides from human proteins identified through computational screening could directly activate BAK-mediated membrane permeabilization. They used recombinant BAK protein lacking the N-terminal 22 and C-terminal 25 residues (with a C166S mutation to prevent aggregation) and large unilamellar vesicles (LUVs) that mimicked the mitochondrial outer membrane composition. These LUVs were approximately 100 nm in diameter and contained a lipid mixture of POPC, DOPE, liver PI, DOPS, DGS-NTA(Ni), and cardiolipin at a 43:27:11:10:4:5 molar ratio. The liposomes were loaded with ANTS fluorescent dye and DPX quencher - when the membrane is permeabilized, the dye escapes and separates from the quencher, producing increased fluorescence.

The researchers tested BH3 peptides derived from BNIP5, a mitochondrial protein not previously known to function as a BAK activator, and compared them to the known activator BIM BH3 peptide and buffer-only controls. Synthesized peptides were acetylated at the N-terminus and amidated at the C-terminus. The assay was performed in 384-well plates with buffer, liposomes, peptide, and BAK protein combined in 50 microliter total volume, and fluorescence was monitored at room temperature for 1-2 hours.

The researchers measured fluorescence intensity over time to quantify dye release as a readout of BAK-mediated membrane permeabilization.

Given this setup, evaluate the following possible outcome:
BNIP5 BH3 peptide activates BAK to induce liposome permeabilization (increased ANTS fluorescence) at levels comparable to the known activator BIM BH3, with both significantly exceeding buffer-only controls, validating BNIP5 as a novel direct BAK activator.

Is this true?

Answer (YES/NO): YES